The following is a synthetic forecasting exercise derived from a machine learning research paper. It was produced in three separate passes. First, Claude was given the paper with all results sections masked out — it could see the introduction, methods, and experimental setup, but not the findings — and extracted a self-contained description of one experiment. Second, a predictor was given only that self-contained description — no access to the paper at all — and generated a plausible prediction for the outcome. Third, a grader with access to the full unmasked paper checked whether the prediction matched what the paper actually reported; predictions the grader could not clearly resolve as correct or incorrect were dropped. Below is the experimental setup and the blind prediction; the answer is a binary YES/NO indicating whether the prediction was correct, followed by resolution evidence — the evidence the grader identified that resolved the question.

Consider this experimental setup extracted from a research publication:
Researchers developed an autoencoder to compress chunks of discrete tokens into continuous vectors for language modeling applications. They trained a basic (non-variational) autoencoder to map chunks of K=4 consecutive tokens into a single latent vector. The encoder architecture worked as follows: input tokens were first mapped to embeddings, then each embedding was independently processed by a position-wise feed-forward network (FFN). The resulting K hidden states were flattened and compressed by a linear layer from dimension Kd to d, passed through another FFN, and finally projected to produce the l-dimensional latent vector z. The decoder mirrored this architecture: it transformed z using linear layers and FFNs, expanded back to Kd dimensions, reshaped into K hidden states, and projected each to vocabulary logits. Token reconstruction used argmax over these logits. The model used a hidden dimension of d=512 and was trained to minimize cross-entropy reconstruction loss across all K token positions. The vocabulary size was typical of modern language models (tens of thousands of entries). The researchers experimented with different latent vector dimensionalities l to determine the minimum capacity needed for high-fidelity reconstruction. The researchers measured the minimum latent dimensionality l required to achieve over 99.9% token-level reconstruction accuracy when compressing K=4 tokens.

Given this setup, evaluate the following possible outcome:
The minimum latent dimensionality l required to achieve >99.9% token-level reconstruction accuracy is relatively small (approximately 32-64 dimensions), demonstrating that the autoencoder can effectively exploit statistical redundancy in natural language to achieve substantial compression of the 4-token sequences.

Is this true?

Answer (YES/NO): NO